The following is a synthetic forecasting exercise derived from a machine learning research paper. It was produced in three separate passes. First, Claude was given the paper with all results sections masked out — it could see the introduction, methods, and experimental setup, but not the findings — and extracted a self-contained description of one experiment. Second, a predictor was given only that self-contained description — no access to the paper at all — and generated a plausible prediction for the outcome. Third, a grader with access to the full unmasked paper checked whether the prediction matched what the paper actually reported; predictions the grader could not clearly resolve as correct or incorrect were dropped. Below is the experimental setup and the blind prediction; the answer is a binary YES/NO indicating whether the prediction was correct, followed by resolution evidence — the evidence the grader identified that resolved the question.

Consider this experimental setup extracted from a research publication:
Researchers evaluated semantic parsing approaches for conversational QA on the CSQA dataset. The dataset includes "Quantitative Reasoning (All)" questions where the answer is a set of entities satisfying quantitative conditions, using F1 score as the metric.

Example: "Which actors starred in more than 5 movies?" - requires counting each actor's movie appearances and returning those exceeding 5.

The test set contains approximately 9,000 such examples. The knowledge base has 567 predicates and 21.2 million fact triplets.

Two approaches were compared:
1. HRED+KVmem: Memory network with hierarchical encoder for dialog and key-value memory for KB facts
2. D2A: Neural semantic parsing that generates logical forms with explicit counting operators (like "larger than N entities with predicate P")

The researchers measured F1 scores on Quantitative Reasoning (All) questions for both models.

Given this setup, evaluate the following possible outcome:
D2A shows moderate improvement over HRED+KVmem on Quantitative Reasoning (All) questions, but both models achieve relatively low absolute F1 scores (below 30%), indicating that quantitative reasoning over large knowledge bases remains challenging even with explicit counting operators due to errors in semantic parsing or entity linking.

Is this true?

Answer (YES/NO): NO